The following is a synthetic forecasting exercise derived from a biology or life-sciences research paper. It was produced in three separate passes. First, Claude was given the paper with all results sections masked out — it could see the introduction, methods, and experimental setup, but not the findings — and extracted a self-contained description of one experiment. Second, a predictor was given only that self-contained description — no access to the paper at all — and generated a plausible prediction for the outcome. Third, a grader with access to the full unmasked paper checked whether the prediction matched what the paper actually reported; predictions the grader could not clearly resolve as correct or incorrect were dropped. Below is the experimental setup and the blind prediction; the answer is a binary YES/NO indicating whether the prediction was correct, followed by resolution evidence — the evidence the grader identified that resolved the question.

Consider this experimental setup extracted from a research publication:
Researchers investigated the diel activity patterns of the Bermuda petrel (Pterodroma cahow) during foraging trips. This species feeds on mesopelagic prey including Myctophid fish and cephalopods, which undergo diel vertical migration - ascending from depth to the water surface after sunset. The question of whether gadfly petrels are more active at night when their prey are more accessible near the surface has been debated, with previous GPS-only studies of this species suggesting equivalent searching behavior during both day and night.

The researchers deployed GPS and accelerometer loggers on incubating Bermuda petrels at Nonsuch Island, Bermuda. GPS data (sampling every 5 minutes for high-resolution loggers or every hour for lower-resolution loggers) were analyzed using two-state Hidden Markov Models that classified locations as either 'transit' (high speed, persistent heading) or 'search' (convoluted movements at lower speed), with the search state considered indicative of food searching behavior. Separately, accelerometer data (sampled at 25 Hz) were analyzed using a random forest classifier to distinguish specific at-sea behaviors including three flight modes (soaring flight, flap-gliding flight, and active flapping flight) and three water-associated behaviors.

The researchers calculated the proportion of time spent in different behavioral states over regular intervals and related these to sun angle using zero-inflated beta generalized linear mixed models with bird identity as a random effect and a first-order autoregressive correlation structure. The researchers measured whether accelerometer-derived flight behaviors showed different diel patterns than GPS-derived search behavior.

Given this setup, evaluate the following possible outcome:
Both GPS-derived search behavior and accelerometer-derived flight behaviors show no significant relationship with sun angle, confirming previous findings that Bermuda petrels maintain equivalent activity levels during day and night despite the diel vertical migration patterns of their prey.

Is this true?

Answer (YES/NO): NO